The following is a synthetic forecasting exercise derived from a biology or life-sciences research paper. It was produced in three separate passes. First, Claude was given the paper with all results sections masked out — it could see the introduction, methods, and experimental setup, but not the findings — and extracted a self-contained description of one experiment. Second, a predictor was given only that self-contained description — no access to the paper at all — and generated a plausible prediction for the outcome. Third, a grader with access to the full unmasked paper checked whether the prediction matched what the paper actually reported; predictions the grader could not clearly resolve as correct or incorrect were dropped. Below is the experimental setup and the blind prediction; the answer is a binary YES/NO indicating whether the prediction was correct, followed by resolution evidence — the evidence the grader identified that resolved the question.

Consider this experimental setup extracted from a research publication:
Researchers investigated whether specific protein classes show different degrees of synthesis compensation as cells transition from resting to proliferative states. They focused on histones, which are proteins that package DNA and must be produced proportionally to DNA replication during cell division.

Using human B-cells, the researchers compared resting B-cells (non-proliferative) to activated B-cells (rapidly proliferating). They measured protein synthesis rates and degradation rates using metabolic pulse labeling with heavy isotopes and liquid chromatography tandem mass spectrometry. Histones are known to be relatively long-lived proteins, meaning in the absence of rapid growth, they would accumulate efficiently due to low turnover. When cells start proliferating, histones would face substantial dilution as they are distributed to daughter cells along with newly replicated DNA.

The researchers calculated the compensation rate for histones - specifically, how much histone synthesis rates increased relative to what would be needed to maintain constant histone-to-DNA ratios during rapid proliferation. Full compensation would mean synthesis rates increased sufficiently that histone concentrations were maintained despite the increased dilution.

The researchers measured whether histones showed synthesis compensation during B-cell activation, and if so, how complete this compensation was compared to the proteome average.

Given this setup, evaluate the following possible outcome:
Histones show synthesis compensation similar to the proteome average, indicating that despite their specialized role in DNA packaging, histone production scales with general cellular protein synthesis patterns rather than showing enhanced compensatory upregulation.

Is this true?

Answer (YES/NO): NO